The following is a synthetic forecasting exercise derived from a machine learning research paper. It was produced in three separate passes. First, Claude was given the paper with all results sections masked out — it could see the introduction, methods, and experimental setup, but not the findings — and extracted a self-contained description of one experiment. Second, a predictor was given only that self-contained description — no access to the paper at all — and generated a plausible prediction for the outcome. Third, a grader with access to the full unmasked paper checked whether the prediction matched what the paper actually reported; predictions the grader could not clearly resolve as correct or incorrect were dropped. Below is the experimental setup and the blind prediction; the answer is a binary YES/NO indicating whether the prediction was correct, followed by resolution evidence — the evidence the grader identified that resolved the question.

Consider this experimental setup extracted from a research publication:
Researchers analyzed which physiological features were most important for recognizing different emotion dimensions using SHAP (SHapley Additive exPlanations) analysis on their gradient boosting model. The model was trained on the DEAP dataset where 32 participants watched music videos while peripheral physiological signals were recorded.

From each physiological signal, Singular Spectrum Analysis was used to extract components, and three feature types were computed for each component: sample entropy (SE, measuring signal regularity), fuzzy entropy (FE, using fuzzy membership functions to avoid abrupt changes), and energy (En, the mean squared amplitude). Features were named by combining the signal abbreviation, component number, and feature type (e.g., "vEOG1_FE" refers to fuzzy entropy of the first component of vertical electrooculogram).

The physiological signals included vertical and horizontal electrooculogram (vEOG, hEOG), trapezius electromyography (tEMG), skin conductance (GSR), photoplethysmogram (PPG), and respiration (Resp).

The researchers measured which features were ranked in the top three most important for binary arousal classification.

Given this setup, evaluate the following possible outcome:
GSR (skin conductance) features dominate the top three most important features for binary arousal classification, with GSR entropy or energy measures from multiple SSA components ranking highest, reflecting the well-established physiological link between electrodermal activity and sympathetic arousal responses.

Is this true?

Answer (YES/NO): NO